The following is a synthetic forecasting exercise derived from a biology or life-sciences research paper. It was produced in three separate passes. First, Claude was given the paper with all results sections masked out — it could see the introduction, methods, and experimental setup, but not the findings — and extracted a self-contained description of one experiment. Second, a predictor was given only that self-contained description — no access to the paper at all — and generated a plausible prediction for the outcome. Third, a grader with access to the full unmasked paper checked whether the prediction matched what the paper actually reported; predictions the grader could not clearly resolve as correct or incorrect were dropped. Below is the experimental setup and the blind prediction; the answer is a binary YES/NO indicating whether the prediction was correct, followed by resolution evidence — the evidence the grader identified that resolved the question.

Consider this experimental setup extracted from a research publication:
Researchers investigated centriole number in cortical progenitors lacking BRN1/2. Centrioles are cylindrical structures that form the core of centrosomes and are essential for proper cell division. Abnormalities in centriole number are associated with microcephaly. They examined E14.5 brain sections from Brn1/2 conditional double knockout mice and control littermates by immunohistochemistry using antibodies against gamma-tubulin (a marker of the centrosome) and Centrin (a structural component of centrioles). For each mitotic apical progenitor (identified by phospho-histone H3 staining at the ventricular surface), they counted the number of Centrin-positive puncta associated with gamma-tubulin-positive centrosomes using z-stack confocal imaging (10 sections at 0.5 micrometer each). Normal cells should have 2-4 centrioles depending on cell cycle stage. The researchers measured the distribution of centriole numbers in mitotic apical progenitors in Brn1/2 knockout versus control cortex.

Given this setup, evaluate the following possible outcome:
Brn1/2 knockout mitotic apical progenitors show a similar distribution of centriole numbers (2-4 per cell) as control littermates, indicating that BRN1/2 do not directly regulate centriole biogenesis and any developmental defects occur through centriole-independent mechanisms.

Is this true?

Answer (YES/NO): NO